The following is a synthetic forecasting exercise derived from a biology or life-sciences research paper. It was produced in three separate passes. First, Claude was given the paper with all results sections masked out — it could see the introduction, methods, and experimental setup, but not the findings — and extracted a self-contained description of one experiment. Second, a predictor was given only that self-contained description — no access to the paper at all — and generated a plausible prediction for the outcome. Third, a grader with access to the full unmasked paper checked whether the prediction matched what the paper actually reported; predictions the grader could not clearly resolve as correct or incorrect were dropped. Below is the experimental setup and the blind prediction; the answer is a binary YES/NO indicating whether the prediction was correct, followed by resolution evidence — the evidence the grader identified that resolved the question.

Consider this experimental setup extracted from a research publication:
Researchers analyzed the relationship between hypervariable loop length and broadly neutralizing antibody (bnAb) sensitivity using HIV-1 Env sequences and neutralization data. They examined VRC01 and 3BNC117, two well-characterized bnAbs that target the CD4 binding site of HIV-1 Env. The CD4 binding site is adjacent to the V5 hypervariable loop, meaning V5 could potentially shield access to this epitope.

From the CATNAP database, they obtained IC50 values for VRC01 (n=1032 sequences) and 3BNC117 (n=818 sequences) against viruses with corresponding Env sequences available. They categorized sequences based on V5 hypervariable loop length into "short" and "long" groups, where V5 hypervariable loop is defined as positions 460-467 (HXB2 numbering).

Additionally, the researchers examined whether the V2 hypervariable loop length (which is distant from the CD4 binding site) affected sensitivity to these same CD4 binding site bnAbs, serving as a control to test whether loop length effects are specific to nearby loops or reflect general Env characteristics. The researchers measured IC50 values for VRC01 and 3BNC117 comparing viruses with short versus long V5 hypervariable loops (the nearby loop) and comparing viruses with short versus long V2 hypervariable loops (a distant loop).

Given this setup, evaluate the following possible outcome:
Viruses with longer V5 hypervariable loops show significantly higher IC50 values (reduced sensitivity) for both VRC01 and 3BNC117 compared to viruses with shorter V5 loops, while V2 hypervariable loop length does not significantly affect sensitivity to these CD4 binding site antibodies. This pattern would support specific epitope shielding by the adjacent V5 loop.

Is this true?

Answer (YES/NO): NO